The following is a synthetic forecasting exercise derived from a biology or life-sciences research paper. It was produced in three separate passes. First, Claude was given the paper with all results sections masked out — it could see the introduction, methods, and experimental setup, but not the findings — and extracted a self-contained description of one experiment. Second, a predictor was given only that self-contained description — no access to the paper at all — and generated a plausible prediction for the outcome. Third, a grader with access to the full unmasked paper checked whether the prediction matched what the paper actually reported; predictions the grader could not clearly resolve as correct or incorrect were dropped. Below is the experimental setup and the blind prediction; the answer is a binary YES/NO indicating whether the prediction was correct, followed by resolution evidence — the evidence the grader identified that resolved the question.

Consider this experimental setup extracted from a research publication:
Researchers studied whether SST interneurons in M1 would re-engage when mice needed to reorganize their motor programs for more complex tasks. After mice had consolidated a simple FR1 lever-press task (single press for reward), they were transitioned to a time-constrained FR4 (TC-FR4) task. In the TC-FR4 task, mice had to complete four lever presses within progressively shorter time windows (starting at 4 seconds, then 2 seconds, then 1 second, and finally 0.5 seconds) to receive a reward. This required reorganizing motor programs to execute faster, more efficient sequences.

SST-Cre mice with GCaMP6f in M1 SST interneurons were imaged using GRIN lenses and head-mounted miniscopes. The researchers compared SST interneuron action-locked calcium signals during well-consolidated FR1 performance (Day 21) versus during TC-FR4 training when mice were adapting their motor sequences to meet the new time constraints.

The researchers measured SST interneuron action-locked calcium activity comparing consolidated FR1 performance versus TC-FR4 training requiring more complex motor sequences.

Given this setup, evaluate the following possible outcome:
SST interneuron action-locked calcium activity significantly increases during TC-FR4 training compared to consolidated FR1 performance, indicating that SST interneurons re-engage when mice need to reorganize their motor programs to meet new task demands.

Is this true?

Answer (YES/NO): YES